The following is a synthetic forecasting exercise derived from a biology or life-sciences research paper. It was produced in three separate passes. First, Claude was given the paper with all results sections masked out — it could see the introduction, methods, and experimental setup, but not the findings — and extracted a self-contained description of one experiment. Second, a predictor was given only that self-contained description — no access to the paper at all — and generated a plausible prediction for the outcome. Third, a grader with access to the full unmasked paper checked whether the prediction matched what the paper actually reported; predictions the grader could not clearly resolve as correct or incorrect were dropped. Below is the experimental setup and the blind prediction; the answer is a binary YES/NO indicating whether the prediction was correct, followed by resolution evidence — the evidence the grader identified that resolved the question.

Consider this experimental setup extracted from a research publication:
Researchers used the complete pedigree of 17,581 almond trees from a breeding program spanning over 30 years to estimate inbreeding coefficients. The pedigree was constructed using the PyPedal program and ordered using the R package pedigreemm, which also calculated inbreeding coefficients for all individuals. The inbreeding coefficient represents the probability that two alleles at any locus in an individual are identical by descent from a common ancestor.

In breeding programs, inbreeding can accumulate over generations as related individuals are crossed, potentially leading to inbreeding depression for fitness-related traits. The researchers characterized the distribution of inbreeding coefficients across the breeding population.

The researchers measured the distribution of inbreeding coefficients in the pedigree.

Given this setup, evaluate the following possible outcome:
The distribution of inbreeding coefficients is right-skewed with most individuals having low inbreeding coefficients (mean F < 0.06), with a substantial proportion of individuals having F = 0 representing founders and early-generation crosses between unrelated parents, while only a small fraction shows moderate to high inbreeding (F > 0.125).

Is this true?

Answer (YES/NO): NO